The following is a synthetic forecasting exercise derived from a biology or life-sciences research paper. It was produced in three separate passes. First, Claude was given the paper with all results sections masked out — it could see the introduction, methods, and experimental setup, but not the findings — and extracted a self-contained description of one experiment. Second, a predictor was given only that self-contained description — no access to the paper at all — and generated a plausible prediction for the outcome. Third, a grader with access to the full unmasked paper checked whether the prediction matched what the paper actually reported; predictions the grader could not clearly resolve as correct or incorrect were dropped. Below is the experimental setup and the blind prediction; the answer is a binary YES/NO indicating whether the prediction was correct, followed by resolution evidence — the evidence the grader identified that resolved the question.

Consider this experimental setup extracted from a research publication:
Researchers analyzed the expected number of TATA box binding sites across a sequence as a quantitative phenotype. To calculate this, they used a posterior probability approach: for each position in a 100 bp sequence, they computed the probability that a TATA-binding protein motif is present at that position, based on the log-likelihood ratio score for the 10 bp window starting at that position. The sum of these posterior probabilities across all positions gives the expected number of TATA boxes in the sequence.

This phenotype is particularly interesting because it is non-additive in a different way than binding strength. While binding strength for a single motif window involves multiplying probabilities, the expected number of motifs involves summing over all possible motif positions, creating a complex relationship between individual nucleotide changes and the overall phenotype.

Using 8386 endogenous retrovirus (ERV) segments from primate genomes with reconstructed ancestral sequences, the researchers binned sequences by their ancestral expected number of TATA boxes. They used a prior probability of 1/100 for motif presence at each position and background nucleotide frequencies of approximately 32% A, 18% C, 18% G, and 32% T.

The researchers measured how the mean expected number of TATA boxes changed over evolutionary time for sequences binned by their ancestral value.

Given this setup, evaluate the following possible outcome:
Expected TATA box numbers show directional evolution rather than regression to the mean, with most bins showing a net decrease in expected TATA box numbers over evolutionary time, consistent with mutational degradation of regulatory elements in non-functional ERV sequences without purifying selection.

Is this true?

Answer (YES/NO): NO